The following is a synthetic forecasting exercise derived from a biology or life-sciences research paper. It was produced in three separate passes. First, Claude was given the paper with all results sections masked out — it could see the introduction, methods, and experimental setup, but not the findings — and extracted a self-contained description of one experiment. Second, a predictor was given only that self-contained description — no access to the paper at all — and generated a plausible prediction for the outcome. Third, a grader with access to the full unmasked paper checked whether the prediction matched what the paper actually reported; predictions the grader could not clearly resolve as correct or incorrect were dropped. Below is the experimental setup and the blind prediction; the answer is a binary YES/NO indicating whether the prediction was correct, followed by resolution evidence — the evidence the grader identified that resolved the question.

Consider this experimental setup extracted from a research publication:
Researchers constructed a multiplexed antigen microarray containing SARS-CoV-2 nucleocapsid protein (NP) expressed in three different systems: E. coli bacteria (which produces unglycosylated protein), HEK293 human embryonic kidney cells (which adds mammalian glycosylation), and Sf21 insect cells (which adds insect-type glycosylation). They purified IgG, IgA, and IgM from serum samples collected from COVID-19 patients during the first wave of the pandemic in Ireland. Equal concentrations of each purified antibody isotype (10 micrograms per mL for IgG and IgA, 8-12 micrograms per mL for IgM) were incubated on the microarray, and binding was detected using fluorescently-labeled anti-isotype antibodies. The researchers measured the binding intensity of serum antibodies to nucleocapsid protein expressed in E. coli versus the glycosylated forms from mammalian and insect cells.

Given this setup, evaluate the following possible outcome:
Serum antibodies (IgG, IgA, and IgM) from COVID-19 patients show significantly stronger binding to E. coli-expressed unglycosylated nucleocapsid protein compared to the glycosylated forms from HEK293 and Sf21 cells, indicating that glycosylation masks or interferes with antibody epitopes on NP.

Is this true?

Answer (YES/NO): YES